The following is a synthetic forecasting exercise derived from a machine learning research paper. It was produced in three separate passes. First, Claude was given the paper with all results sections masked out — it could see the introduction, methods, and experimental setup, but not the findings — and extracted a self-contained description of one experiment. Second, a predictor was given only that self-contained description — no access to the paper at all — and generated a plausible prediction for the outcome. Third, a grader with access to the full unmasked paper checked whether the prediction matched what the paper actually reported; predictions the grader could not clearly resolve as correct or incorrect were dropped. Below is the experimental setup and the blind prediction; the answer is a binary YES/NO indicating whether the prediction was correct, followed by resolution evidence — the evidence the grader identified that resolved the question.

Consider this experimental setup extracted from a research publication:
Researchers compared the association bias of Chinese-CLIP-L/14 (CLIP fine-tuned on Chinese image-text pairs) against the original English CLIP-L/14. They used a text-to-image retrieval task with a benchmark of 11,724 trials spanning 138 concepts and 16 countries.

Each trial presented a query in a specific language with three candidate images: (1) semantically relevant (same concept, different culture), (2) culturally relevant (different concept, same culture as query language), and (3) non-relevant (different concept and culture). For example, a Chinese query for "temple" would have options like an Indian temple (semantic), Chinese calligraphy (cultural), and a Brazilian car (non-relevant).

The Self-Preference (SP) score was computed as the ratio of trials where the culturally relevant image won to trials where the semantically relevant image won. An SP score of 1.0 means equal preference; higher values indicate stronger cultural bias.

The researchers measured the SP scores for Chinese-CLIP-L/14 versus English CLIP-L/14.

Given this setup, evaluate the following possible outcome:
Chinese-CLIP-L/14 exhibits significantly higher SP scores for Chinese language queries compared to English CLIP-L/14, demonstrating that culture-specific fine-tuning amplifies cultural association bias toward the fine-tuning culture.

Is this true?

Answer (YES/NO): NO